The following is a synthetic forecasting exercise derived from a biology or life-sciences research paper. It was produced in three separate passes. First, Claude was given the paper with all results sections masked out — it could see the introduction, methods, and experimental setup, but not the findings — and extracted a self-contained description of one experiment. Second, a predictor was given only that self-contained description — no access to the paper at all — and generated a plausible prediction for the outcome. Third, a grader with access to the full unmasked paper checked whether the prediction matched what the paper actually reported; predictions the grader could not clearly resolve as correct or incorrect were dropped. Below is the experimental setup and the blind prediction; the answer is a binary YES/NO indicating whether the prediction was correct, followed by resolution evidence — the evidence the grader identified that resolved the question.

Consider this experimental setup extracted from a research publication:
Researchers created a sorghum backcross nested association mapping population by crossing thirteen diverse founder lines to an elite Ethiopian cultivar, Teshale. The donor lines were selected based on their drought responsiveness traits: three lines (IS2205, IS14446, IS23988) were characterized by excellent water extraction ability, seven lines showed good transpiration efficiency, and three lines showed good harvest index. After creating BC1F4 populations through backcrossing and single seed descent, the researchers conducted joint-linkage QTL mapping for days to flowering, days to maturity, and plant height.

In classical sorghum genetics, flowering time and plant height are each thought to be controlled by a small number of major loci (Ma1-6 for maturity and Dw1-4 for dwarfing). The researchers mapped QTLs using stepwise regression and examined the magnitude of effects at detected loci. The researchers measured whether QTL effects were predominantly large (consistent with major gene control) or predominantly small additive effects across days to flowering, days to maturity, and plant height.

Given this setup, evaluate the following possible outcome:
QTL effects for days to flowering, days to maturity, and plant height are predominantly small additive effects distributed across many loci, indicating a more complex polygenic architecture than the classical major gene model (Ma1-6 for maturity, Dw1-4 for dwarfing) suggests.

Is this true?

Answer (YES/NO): YES